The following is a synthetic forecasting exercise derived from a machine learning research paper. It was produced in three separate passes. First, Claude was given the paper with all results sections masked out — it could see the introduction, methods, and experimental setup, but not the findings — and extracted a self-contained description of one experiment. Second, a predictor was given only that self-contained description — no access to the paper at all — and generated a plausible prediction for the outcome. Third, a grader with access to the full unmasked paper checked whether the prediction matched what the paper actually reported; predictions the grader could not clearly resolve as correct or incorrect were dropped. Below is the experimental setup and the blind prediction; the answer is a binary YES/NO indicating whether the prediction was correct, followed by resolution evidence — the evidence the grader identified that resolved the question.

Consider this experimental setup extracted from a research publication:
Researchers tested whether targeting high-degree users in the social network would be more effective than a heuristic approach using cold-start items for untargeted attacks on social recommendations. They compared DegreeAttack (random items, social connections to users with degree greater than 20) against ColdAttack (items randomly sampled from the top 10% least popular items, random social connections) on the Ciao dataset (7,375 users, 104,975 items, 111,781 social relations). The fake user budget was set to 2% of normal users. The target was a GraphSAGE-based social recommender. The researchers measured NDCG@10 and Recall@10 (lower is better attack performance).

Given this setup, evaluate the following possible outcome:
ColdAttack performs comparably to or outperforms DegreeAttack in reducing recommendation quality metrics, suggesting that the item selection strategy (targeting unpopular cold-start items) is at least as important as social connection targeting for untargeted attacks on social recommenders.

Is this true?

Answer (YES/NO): NO